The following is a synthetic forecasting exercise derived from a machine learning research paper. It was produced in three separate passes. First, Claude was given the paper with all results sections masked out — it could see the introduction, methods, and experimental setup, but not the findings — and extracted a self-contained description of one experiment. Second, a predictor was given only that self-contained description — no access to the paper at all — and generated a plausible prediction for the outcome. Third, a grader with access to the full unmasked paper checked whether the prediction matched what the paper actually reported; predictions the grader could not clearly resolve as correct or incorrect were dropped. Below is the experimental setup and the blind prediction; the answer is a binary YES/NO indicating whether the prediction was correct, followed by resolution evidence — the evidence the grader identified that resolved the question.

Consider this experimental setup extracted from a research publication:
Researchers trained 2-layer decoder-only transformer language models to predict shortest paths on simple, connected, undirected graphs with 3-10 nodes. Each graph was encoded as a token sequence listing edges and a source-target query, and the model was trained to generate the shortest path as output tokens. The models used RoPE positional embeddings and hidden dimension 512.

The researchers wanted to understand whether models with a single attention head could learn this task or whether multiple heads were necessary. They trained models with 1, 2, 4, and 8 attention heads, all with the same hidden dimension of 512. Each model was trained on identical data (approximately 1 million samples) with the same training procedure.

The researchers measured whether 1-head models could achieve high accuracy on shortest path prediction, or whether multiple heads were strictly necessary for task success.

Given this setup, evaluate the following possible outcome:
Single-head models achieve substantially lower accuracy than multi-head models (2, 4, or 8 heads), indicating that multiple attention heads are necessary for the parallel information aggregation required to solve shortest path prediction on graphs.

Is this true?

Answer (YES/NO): NO